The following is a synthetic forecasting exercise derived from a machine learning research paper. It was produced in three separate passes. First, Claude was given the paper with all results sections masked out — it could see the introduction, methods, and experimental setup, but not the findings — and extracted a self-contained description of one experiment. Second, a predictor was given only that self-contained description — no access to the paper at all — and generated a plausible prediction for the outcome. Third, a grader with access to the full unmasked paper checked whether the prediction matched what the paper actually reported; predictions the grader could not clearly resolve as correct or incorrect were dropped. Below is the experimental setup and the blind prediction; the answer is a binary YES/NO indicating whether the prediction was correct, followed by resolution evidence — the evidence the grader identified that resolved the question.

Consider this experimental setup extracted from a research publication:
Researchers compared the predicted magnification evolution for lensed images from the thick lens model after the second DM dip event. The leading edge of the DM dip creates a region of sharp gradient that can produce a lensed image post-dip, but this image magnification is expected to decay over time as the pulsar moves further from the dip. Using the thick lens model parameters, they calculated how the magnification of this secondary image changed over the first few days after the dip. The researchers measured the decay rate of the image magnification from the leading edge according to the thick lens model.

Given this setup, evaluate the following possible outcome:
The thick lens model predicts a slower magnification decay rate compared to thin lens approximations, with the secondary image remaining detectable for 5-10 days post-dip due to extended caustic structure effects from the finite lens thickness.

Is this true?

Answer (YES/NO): NO